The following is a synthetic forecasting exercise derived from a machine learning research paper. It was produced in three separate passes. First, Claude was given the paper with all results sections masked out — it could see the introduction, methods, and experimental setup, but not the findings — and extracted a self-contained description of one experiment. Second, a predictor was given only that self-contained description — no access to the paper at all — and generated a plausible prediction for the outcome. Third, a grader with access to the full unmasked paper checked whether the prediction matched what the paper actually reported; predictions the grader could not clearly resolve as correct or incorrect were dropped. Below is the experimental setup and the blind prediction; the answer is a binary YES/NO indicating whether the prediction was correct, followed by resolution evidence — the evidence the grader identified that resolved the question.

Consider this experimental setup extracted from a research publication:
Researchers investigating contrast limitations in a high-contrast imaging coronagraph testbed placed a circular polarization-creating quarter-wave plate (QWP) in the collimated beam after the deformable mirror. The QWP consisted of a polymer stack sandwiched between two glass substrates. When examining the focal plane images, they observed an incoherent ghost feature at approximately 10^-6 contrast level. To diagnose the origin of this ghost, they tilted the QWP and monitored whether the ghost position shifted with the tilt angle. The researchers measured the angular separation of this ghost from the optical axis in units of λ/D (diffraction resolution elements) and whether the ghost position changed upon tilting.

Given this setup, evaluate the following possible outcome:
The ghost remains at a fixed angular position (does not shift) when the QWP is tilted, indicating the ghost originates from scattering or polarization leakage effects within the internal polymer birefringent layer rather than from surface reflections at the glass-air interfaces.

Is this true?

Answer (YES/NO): NO